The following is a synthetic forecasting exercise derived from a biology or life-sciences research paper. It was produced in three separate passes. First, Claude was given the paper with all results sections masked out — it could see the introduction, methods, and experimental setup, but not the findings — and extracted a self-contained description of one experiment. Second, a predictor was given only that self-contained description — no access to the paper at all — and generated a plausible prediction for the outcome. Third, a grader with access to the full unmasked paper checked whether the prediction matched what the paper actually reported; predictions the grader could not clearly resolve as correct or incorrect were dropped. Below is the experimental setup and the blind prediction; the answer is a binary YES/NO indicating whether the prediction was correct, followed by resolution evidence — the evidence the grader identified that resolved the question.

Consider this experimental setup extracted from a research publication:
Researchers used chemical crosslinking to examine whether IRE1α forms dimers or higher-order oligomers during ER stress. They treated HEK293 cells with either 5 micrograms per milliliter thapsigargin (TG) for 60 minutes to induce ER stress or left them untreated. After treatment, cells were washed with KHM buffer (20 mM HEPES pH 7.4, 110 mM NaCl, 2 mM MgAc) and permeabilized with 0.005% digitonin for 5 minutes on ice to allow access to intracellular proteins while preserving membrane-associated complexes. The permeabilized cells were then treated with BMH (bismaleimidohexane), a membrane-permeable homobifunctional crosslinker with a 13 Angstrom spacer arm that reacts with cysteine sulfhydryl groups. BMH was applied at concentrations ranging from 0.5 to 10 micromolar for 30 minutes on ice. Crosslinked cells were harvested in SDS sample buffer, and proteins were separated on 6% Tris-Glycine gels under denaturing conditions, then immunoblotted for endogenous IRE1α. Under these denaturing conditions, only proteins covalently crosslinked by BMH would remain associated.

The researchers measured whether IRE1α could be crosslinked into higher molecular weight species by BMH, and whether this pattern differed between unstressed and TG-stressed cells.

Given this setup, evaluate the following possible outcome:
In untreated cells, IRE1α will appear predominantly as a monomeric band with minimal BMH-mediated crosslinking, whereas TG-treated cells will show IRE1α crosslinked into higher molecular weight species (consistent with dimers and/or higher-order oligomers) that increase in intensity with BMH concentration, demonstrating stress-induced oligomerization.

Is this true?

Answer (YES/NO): NO